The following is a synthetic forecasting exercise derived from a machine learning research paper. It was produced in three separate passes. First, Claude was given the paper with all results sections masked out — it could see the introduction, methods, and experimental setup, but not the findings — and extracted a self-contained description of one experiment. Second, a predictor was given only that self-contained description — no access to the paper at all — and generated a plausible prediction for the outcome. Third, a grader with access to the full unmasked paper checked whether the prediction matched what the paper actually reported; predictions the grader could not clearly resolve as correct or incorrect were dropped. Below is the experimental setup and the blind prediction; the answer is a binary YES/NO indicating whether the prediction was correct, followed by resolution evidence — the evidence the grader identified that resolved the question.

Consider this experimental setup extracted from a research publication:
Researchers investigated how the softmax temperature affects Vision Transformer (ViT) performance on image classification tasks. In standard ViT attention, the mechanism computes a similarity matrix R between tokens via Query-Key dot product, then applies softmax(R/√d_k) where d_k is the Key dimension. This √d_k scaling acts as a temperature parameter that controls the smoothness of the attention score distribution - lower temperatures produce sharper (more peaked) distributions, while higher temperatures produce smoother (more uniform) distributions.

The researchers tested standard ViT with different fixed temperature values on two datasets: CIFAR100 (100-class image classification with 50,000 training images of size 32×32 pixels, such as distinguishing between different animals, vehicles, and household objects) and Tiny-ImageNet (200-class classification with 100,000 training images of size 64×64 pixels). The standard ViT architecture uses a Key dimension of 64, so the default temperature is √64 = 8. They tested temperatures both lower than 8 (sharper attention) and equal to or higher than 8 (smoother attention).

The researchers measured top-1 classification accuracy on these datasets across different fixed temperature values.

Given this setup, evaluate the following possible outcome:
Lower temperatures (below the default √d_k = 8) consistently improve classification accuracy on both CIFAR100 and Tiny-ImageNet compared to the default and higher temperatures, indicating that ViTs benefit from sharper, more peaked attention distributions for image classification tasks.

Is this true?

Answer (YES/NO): YES